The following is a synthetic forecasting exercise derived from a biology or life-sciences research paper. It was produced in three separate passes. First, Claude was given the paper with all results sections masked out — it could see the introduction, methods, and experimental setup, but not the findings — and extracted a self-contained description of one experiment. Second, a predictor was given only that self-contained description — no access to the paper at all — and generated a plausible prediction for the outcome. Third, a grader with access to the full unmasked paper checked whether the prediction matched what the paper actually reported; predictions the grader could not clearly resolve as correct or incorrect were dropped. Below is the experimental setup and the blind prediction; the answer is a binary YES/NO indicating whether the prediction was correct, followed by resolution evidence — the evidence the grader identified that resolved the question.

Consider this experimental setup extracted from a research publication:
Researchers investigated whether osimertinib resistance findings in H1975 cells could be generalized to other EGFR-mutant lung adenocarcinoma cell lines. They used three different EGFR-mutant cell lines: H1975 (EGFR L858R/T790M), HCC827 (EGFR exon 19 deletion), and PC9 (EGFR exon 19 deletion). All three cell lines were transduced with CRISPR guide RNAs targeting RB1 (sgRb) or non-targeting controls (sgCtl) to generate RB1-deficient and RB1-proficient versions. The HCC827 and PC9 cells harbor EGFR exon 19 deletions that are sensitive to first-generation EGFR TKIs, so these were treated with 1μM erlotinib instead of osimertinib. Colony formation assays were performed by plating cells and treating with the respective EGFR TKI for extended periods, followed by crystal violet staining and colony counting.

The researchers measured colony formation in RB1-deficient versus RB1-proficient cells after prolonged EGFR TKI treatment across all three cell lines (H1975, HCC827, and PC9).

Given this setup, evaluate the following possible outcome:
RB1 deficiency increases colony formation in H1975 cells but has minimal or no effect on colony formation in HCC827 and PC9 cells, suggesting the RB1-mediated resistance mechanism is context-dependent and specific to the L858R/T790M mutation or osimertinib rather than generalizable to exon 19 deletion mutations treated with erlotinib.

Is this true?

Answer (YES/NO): NO